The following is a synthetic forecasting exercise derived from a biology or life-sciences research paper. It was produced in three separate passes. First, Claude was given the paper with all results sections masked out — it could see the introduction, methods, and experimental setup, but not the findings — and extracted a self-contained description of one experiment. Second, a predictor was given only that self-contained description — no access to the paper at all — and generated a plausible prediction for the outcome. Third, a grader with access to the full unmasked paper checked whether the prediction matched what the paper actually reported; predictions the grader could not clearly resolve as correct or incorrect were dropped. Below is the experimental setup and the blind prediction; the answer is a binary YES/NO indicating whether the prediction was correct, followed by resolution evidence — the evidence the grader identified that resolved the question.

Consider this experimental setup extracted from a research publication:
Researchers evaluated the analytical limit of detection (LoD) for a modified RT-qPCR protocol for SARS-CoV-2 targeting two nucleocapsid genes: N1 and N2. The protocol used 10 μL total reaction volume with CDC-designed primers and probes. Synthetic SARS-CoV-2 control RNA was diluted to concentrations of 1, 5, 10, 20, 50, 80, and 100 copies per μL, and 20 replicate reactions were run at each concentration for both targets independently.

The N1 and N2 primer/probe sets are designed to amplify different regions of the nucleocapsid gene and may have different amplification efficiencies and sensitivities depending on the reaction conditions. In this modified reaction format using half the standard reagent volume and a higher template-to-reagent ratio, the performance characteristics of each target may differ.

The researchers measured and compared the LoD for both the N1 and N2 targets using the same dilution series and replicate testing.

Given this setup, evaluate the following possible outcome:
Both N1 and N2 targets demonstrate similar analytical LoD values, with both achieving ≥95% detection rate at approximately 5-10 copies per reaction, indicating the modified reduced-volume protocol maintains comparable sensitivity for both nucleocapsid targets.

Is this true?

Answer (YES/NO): NO